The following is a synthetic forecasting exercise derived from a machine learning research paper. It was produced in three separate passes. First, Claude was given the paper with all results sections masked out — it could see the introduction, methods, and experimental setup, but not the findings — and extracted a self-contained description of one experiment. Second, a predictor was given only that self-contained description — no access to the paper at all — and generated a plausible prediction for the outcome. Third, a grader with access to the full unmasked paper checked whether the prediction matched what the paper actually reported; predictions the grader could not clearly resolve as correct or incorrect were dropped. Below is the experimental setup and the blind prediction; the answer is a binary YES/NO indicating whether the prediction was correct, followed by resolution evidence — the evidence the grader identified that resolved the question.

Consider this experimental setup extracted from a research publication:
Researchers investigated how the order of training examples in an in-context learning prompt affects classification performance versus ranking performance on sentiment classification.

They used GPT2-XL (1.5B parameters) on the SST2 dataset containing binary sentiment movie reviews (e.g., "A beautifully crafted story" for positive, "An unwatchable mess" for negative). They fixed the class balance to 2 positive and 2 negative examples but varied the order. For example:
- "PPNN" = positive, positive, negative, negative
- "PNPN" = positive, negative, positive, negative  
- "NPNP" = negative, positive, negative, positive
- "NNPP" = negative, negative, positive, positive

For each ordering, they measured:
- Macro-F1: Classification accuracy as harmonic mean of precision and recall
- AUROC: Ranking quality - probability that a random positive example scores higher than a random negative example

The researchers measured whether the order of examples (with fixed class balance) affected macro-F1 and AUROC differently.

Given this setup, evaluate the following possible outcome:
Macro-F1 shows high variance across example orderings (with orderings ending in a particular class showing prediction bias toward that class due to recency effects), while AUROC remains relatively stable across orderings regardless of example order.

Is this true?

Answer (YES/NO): YES